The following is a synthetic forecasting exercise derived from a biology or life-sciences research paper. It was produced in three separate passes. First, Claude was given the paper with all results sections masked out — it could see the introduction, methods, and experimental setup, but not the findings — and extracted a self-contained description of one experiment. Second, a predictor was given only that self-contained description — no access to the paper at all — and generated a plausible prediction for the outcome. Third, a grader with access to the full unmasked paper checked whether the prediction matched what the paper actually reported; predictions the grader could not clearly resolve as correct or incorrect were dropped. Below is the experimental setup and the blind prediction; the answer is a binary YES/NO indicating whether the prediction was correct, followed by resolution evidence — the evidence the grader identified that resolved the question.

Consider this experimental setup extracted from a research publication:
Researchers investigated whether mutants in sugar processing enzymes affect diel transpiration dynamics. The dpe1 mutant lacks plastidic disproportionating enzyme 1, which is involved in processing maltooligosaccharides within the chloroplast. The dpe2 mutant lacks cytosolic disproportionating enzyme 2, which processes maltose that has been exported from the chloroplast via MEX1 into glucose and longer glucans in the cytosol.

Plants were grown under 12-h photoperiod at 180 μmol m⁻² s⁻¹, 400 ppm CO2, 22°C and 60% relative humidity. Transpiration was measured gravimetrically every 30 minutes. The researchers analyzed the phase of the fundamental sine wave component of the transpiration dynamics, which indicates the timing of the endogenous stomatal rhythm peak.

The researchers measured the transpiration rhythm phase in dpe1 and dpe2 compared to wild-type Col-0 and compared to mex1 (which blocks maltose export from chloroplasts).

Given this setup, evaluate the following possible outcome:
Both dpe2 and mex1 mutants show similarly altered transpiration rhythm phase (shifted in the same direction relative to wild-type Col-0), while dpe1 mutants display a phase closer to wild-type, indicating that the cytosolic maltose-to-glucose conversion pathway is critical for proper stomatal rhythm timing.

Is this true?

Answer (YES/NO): NO